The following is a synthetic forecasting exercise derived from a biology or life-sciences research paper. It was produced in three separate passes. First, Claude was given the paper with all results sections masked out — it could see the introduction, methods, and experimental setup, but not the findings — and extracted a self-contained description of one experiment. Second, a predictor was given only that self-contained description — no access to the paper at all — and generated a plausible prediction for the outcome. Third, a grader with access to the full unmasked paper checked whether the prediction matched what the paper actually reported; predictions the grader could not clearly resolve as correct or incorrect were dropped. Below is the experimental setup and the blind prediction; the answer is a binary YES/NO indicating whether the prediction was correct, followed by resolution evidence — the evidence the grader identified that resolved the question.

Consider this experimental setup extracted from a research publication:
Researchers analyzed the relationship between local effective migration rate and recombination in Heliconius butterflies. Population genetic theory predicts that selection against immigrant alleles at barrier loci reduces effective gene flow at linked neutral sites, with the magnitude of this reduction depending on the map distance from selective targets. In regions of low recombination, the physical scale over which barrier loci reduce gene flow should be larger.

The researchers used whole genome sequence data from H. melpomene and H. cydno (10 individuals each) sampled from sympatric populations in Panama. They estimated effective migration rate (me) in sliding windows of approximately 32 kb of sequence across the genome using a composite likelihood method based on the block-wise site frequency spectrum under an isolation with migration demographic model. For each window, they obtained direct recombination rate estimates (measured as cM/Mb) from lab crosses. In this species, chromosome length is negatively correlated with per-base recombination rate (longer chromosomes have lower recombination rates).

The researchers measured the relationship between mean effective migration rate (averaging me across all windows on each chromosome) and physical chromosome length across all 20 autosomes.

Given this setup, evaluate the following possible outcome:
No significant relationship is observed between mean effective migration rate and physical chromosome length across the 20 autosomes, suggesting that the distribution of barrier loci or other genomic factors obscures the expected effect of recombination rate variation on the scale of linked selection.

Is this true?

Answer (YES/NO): NO